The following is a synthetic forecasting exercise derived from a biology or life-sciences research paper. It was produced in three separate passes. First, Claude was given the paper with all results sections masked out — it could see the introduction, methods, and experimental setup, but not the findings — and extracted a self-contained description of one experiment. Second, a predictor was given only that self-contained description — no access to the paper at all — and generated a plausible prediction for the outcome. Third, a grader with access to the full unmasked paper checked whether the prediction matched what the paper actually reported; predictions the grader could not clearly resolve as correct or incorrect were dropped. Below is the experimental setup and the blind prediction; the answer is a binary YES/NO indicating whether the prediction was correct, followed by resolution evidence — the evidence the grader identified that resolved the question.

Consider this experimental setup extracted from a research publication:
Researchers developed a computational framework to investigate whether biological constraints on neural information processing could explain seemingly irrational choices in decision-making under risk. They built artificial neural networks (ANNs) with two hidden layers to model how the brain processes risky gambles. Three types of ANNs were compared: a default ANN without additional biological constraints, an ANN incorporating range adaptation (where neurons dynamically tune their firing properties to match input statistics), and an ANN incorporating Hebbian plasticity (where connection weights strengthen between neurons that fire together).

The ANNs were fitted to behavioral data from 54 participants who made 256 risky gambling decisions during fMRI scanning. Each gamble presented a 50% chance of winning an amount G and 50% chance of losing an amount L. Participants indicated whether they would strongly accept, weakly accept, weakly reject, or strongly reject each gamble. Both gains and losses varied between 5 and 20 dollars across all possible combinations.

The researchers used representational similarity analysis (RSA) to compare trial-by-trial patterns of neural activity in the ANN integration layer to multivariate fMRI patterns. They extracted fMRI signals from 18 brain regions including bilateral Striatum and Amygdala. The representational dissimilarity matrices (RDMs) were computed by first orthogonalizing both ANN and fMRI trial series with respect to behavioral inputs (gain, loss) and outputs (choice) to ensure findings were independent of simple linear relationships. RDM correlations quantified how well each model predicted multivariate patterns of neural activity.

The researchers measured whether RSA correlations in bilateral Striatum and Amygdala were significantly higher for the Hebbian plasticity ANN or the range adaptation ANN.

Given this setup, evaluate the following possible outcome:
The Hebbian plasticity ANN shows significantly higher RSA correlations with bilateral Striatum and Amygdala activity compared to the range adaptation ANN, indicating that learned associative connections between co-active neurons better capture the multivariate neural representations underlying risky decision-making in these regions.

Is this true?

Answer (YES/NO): YES